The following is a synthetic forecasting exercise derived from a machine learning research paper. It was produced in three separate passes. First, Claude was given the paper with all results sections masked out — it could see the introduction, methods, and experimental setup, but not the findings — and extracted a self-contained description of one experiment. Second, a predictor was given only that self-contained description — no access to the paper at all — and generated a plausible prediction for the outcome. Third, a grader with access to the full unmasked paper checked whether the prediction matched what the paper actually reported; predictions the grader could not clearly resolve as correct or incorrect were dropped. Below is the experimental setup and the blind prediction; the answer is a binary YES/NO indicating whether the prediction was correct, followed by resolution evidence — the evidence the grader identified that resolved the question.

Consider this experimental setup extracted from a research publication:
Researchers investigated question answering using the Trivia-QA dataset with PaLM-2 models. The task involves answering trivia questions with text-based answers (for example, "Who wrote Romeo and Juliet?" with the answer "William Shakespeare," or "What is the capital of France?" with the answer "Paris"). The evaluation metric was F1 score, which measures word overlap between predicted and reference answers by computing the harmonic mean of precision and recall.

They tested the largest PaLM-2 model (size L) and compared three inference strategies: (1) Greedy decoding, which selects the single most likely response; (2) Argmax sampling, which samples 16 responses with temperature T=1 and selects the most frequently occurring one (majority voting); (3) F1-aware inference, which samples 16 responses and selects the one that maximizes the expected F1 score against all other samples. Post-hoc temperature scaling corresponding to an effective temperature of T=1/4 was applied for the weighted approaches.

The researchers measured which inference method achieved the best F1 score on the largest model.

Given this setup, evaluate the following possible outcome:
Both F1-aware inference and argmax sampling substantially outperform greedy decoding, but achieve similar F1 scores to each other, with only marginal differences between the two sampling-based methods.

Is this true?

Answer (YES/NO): NO